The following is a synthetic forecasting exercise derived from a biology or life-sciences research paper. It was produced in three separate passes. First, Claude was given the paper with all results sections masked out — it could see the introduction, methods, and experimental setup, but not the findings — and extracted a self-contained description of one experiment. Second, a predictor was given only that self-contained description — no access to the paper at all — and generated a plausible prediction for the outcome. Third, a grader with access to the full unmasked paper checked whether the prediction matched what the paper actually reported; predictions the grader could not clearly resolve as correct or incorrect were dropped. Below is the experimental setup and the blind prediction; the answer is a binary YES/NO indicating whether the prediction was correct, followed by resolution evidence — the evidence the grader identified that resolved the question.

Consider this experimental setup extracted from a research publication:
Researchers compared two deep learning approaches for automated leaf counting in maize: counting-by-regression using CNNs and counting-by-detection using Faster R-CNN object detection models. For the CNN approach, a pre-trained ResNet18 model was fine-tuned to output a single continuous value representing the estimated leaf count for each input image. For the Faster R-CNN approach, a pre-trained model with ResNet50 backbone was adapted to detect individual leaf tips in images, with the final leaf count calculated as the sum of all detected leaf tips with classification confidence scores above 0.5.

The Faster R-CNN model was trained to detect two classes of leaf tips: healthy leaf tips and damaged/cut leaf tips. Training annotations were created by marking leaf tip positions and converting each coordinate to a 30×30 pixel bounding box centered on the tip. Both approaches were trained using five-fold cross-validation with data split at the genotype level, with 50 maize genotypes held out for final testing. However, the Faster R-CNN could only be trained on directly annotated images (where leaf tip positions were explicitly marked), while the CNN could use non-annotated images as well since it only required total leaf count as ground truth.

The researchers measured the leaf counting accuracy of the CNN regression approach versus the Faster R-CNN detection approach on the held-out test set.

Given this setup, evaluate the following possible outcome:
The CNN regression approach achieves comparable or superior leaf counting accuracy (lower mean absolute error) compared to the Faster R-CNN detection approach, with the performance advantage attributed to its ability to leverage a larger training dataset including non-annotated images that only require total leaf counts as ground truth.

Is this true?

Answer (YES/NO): NO